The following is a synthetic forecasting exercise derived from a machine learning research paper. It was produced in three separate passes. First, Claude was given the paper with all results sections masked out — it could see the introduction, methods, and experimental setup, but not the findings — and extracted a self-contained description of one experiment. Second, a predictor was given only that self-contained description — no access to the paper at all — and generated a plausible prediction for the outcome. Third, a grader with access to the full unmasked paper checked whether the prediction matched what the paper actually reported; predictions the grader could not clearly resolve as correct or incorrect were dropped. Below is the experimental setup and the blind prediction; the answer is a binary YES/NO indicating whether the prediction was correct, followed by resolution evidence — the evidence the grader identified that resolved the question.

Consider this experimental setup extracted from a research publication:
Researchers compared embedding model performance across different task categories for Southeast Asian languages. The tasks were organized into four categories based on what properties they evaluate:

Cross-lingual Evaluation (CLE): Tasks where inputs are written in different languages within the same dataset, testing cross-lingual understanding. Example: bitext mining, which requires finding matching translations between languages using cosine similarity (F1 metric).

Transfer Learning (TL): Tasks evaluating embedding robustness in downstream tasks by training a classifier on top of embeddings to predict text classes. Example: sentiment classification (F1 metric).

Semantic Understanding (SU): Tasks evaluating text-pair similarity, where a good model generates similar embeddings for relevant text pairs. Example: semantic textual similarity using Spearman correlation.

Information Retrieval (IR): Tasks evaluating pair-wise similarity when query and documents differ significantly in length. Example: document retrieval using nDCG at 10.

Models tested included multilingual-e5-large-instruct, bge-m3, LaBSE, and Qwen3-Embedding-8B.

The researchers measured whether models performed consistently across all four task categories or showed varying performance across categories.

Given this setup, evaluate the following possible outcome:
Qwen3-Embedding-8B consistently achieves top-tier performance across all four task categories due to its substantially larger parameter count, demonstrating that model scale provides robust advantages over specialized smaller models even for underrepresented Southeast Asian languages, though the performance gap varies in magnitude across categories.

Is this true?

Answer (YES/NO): NO